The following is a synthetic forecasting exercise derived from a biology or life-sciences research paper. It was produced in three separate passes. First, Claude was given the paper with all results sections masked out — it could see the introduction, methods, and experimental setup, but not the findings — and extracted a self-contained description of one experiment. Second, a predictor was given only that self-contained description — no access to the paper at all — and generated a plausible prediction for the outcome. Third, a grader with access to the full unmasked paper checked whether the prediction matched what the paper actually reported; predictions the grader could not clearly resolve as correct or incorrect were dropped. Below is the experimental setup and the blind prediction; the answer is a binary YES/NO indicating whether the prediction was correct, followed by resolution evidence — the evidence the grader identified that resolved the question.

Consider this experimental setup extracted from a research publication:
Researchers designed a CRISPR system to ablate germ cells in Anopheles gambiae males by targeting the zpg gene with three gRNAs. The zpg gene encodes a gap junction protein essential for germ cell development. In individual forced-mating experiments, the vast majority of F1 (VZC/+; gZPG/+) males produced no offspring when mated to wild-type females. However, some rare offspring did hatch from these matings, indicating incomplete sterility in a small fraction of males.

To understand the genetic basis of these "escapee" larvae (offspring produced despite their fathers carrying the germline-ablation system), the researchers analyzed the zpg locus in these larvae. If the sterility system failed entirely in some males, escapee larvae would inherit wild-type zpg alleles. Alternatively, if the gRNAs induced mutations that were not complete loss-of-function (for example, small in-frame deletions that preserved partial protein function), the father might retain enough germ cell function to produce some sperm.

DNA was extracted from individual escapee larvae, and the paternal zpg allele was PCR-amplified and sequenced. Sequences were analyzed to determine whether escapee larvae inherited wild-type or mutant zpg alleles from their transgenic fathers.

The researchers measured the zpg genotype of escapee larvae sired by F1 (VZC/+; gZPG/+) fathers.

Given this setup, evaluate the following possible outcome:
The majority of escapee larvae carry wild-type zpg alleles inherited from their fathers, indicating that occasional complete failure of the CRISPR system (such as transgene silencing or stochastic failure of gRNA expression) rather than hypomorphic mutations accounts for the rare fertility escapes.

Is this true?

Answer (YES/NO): YES